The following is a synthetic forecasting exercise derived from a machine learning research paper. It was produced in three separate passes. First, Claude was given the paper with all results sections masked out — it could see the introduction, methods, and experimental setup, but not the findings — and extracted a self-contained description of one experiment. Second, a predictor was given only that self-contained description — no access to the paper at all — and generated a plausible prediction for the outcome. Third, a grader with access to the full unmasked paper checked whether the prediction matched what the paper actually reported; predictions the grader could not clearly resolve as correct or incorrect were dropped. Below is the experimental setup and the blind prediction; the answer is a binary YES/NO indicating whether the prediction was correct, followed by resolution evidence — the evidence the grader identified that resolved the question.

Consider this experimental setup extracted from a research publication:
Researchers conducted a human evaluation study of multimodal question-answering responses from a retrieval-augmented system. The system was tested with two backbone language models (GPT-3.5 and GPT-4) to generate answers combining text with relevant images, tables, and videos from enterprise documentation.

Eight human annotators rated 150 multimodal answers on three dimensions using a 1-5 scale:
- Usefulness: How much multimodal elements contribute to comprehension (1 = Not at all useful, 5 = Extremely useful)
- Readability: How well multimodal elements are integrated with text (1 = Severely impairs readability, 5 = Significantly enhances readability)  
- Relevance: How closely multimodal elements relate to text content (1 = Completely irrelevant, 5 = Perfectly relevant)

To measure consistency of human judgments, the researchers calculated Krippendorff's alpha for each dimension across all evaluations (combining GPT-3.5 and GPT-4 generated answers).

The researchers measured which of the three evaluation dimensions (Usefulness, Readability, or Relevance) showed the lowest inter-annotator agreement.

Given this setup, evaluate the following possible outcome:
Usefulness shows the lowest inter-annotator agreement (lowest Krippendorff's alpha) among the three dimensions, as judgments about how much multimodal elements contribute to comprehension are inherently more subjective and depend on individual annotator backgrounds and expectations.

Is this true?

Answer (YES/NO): NO